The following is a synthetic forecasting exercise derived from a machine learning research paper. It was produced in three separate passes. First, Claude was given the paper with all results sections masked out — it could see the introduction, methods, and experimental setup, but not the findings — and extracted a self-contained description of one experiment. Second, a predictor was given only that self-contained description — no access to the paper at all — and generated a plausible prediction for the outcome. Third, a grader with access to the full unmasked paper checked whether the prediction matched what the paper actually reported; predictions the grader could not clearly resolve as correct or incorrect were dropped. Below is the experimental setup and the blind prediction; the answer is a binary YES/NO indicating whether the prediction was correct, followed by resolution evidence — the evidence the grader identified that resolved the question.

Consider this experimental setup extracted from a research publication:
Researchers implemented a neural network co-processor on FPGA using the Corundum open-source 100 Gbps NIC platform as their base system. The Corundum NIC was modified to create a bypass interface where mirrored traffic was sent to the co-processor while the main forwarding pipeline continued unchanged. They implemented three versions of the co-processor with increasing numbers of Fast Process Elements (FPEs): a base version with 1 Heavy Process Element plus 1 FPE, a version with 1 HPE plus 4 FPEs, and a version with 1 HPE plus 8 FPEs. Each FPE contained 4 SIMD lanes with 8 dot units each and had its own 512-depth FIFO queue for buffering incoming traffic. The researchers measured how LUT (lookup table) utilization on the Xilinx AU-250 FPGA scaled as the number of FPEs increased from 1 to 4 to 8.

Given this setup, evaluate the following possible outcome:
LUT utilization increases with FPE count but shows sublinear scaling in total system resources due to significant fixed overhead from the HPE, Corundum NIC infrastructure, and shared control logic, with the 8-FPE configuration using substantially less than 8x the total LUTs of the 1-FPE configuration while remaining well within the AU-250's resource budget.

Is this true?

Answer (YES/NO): YES